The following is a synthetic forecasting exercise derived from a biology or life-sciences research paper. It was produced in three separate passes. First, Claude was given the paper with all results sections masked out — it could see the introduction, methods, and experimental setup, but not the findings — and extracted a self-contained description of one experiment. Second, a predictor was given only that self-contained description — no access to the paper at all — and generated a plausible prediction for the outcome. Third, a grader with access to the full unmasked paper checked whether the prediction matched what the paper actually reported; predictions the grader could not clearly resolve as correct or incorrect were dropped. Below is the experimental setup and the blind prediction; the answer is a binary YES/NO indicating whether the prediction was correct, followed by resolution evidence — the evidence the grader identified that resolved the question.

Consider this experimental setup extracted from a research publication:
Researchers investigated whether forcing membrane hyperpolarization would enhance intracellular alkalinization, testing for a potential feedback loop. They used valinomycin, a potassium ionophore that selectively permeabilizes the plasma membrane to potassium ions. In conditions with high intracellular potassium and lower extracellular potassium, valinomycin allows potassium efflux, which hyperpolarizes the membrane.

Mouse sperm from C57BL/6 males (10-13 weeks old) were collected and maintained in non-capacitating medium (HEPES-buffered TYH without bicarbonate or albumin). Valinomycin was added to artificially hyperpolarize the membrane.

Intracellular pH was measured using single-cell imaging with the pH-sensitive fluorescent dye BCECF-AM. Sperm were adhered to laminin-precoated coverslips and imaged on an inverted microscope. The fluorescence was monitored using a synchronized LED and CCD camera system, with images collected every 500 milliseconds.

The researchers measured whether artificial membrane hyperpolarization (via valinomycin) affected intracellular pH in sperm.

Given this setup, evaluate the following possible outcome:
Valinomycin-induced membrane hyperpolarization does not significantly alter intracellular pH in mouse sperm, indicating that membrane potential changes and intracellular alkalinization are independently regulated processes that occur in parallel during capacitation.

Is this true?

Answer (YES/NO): NO